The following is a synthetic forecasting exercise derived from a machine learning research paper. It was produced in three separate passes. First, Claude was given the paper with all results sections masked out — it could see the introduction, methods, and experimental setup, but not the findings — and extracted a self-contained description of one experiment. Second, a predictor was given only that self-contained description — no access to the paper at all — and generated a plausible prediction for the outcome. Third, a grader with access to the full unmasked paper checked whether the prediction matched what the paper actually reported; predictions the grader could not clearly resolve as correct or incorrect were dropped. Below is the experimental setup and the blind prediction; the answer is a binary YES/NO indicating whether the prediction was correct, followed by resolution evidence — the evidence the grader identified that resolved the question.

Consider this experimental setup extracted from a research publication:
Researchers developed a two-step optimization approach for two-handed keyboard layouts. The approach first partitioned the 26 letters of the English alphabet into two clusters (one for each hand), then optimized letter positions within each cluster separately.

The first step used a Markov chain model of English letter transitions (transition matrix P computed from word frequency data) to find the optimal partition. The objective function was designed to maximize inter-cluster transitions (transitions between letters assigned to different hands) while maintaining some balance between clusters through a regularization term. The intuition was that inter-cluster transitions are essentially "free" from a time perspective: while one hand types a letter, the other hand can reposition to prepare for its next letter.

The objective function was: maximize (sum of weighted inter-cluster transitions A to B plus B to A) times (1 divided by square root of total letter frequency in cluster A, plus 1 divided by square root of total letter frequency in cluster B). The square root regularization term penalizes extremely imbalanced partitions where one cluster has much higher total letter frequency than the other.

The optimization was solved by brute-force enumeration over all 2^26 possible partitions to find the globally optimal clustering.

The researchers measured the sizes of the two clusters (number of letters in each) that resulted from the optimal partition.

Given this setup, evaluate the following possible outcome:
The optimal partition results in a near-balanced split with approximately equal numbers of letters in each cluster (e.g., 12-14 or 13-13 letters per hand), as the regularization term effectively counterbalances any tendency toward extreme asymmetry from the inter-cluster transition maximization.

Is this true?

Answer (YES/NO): NO